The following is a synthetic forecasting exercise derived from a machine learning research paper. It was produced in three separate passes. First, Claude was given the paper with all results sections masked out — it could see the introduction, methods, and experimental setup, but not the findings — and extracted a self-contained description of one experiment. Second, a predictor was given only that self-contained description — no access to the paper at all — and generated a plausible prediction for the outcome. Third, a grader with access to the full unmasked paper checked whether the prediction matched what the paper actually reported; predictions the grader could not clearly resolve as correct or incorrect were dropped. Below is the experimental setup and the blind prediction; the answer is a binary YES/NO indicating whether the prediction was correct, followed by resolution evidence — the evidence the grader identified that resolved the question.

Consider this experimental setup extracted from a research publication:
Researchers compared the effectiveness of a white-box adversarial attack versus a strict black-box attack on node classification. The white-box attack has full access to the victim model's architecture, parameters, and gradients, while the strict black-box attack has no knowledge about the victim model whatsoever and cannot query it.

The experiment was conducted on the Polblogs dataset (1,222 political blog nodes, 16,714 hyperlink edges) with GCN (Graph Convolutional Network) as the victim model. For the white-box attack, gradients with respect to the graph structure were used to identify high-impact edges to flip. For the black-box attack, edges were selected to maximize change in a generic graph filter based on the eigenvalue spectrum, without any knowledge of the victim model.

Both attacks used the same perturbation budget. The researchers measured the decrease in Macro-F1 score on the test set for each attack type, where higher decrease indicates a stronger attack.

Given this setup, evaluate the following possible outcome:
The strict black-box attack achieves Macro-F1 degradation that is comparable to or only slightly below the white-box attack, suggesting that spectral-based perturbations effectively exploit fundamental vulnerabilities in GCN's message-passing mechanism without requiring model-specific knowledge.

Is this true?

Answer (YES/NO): NO